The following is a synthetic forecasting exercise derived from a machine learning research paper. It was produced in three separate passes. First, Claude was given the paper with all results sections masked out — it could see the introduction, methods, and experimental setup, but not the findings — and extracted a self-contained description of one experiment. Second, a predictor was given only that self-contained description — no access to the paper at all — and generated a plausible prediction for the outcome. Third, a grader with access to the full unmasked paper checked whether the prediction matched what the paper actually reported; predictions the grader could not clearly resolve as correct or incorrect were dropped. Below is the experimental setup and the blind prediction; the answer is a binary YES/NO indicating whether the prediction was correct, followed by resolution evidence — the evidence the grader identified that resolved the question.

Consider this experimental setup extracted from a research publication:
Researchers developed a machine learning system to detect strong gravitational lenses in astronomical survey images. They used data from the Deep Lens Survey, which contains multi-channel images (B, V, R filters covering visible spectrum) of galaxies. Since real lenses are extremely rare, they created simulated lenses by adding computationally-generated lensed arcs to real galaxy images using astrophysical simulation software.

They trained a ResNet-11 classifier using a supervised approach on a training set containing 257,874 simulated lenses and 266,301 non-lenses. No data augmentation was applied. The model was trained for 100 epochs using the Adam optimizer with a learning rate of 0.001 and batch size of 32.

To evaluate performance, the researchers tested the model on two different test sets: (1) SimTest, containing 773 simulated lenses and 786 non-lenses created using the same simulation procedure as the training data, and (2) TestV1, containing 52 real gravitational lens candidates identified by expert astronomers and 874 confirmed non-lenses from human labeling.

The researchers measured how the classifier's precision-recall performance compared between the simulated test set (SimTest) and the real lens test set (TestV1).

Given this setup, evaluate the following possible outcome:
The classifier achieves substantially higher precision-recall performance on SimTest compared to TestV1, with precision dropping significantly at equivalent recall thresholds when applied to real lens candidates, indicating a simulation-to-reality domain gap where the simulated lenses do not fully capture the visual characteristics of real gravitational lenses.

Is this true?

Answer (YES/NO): YES